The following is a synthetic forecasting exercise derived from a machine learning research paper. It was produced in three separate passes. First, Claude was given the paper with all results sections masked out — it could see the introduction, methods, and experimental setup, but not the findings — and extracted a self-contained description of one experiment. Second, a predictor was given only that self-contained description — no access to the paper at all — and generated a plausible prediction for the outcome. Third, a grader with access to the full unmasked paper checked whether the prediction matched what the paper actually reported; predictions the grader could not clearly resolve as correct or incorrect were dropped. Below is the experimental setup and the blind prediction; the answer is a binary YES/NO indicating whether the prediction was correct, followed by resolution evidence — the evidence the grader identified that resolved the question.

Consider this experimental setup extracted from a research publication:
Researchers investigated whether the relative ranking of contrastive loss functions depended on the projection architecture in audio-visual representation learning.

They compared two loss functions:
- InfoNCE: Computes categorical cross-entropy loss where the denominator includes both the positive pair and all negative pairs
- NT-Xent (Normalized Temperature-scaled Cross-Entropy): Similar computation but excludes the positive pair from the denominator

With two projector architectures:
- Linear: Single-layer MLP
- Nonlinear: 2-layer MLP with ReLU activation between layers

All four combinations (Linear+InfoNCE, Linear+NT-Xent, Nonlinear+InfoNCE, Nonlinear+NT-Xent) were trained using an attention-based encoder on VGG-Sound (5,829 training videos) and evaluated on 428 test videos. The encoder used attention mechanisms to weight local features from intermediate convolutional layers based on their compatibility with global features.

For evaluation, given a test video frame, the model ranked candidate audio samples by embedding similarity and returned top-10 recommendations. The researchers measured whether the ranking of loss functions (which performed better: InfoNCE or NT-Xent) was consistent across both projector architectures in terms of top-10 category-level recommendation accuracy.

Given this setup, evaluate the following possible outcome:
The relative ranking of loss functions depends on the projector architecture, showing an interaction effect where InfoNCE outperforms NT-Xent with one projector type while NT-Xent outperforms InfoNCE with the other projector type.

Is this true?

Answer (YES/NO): YES